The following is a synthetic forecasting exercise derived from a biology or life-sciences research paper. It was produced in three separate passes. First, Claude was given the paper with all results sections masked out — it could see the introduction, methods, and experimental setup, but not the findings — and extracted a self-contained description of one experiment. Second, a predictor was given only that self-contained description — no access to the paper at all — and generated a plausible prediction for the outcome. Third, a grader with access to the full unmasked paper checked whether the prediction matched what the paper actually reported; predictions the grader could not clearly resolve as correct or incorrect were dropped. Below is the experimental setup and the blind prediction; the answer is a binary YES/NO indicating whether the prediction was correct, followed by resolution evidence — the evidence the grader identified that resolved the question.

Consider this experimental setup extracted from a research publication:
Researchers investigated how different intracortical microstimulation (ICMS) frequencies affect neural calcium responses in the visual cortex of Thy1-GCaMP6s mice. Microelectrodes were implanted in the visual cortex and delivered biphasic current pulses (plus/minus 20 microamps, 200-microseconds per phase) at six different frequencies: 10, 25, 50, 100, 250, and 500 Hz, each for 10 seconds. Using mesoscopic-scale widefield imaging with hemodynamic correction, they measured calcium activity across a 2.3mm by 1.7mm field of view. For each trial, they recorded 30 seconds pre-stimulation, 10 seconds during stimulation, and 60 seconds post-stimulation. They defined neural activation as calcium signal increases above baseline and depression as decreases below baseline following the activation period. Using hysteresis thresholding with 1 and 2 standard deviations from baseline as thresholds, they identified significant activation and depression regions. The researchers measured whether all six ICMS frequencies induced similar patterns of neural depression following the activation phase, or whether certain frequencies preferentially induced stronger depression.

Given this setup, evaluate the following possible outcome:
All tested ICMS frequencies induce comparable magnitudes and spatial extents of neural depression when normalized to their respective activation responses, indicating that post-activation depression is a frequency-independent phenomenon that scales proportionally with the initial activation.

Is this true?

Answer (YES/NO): NO